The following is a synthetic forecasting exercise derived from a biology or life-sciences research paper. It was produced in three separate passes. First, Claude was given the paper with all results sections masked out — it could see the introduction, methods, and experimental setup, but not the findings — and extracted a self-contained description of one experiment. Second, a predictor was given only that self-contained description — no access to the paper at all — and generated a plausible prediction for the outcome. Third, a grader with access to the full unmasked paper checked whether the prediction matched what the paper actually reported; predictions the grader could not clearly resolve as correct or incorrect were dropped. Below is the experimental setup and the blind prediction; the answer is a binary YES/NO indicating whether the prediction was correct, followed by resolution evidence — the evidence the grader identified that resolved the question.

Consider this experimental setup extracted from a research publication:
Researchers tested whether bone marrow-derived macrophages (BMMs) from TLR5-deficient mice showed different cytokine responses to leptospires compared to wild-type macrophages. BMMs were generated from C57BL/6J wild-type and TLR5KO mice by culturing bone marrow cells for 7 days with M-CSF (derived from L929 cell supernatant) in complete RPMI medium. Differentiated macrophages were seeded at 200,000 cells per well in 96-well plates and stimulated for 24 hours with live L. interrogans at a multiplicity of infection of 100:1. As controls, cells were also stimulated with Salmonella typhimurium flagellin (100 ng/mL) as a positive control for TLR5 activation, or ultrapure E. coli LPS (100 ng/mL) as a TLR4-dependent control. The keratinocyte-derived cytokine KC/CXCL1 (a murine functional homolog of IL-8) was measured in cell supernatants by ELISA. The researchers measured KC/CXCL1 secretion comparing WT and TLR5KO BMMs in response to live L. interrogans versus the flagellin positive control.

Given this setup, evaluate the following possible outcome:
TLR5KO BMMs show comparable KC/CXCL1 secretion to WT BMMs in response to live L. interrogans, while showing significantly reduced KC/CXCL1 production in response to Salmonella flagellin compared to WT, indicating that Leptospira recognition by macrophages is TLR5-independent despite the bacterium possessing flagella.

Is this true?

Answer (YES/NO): YES